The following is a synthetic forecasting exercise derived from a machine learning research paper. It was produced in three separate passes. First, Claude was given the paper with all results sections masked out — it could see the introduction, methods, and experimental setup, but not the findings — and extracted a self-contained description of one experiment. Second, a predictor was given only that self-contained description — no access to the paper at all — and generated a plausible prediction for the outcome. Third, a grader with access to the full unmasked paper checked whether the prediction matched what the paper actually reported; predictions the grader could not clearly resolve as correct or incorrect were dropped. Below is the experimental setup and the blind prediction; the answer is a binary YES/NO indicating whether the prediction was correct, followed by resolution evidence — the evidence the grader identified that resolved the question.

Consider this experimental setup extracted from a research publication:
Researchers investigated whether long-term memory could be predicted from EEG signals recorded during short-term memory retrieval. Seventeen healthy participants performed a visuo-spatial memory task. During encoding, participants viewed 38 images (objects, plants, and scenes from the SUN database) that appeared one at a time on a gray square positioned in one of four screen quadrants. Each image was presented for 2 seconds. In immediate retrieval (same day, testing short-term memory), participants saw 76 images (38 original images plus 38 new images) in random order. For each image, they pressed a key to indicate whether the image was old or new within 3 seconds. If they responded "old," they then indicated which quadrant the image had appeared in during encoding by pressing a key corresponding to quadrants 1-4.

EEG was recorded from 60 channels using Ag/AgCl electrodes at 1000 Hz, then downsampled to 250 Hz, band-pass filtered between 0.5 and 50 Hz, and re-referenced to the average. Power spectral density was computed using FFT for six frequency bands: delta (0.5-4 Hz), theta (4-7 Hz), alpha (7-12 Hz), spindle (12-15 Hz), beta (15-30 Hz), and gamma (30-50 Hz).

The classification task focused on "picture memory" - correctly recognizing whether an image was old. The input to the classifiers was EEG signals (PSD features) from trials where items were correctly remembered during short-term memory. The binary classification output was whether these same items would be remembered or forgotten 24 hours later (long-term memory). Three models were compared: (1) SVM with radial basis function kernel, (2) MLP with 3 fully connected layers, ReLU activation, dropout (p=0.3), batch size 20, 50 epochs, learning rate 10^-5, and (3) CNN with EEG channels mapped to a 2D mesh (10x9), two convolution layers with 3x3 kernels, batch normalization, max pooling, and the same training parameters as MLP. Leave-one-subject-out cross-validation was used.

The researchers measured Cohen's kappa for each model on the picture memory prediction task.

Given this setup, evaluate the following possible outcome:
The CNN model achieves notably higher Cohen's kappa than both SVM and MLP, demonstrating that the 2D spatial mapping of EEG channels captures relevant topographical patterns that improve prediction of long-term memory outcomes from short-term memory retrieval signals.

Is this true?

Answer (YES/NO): NO